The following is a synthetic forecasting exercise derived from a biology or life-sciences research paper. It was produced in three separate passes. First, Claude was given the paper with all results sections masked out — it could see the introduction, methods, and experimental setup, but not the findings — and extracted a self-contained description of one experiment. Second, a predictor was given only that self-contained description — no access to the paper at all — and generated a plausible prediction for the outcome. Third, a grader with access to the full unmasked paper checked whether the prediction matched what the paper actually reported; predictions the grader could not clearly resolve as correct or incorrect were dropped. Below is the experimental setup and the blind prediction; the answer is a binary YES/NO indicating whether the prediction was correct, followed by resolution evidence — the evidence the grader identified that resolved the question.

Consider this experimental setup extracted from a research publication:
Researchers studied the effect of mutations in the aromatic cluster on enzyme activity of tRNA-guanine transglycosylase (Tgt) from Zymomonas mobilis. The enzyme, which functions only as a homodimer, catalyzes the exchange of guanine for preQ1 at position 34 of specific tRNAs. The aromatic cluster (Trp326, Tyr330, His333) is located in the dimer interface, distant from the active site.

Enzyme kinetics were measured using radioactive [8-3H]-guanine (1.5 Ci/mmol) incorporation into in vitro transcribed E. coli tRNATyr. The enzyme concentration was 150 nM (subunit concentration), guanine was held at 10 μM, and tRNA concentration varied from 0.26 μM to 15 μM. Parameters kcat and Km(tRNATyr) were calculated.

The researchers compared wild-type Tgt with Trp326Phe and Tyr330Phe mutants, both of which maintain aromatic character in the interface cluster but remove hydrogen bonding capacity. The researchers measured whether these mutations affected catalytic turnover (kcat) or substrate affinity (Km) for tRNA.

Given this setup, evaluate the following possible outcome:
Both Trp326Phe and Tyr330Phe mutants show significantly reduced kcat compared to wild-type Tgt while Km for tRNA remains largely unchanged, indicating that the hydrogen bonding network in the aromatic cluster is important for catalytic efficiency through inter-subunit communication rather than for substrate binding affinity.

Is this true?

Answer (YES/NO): NO